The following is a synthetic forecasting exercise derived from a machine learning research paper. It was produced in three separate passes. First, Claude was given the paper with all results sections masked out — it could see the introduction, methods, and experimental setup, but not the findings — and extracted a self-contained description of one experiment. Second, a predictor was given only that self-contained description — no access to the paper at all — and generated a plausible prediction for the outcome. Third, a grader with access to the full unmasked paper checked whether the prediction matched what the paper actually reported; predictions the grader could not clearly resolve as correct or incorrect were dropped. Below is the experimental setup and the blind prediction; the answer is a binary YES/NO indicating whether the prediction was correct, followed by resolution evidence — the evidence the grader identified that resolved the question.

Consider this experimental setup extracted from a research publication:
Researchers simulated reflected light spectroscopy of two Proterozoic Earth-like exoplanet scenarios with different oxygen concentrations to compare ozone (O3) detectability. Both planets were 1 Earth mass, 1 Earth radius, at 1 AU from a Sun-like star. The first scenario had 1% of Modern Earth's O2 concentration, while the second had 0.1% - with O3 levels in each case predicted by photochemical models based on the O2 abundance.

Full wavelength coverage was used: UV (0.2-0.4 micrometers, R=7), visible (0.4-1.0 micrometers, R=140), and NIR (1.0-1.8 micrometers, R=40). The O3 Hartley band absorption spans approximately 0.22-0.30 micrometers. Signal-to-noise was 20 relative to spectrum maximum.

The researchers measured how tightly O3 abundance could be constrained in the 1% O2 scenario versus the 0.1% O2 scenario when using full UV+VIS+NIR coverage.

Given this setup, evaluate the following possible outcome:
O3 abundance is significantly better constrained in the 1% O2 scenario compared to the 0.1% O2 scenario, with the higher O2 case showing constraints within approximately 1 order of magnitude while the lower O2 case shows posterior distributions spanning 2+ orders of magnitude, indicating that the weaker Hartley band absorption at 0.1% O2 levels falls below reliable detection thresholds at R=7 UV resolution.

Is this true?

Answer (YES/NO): NO